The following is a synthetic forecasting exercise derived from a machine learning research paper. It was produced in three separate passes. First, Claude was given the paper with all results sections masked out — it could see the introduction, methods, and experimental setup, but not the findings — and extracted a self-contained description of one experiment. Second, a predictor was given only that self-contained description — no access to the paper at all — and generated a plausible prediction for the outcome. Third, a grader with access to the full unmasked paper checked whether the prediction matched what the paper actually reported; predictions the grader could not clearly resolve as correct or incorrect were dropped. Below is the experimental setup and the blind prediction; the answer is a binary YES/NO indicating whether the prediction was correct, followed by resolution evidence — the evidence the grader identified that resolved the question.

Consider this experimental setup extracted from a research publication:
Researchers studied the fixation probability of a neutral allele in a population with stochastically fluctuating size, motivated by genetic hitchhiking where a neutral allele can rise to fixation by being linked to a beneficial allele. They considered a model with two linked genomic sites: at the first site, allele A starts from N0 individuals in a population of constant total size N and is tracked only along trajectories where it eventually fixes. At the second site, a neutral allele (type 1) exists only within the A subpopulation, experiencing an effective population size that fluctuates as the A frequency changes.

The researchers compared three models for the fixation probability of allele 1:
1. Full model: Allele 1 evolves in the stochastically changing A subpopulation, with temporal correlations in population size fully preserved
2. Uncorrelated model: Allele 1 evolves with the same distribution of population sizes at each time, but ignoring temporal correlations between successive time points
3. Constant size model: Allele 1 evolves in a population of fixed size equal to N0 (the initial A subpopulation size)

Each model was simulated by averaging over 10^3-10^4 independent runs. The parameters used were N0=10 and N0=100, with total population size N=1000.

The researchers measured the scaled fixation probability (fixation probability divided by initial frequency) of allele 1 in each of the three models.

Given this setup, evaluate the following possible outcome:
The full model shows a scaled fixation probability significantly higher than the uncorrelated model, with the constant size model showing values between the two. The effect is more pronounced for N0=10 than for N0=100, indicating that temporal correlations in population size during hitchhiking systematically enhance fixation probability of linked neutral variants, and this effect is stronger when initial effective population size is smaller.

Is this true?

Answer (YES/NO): NO